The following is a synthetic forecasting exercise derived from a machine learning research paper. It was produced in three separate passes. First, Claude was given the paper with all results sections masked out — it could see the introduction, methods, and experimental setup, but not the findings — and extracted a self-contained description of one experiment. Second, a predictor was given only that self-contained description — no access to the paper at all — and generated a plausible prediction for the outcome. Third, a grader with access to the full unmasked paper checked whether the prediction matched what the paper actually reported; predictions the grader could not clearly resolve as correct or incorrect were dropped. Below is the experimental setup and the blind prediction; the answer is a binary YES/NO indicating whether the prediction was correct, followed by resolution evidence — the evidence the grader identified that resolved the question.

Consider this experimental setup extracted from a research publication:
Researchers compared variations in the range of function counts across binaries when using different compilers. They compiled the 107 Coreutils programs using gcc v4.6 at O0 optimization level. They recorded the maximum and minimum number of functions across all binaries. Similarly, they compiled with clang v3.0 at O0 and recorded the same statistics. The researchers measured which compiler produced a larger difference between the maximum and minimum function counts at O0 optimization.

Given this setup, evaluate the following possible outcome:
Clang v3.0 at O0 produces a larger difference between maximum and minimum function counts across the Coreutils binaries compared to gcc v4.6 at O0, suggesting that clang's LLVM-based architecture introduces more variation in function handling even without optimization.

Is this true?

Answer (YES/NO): YES